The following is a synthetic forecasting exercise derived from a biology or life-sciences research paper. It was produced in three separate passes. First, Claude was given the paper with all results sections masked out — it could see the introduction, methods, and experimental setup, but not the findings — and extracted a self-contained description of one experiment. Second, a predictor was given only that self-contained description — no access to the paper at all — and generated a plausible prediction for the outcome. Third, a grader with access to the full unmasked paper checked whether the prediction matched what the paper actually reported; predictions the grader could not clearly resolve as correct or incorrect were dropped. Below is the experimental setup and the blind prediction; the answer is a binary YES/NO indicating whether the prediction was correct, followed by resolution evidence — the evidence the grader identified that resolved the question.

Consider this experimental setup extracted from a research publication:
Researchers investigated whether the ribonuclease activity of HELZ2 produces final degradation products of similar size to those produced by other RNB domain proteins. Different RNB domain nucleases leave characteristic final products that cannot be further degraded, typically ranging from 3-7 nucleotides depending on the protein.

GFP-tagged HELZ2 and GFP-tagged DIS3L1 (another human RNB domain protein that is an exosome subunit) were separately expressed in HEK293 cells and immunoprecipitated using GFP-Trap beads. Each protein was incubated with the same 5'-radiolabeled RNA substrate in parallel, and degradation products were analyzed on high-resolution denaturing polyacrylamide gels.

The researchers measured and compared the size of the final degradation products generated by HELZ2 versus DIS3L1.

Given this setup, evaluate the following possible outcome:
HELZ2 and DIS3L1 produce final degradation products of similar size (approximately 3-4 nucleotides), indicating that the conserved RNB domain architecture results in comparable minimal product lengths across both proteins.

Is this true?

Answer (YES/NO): NO